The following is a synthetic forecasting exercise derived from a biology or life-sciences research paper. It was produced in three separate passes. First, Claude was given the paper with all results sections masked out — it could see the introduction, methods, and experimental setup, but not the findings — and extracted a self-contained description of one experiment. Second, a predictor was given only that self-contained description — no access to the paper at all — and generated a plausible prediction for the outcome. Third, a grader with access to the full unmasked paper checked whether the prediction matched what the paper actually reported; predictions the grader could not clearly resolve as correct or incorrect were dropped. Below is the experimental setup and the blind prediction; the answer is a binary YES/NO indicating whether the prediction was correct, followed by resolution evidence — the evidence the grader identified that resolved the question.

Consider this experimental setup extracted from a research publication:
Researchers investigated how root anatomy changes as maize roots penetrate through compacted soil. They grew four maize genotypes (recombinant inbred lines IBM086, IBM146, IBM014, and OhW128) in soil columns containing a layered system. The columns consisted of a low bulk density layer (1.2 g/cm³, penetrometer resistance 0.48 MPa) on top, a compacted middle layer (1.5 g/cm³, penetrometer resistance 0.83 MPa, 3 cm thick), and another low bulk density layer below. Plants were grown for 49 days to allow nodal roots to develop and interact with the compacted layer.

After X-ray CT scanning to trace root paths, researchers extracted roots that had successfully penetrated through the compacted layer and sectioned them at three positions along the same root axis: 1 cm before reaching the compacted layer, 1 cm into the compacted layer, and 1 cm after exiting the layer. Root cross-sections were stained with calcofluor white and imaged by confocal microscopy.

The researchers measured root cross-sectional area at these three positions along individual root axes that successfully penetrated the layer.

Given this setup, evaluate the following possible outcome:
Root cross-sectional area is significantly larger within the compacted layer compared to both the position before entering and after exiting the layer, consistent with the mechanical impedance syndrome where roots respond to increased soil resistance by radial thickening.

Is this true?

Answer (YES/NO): YES